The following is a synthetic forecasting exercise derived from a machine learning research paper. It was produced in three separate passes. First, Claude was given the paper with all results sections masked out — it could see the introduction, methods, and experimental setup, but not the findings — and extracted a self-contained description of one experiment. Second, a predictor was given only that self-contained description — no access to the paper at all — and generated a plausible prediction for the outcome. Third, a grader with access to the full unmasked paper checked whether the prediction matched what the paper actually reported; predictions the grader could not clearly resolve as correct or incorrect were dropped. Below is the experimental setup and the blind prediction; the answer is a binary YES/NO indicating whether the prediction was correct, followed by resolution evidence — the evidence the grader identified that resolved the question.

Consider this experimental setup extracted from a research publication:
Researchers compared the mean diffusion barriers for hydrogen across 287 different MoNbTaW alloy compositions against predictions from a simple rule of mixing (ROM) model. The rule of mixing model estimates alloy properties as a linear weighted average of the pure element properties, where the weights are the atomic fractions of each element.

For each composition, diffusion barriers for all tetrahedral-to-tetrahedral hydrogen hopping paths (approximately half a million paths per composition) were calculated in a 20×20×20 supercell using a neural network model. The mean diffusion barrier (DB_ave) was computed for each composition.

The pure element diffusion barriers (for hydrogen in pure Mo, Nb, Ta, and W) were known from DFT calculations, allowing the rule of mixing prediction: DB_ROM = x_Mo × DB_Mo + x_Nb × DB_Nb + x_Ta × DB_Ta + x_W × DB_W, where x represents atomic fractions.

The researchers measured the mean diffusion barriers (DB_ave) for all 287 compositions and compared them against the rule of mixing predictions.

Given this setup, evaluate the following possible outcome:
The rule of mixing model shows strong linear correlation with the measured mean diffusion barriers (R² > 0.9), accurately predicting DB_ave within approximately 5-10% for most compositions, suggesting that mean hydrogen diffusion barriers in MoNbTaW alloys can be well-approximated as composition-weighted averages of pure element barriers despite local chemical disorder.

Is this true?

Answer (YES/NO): NO